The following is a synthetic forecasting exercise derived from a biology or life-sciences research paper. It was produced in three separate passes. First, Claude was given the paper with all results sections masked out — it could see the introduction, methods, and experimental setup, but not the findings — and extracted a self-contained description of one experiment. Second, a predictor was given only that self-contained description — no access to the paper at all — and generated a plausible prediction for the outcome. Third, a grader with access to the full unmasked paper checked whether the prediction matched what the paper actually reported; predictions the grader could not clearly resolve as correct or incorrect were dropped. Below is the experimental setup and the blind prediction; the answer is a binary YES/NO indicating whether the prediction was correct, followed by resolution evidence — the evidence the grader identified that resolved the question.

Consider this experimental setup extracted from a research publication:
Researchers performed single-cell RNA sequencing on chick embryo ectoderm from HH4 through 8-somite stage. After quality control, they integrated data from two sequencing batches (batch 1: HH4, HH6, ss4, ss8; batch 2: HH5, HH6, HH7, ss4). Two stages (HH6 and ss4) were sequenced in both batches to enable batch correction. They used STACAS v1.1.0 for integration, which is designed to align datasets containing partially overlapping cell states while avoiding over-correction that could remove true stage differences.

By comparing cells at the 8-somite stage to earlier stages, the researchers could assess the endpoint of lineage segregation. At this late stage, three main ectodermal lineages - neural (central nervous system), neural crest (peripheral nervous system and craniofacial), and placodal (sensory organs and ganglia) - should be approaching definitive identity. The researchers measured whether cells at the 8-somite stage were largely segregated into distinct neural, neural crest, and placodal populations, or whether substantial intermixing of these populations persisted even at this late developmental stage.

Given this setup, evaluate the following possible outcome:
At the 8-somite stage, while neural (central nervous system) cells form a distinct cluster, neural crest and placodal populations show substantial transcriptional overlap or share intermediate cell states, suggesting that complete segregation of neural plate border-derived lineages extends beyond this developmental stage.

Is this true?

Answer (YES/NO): NO